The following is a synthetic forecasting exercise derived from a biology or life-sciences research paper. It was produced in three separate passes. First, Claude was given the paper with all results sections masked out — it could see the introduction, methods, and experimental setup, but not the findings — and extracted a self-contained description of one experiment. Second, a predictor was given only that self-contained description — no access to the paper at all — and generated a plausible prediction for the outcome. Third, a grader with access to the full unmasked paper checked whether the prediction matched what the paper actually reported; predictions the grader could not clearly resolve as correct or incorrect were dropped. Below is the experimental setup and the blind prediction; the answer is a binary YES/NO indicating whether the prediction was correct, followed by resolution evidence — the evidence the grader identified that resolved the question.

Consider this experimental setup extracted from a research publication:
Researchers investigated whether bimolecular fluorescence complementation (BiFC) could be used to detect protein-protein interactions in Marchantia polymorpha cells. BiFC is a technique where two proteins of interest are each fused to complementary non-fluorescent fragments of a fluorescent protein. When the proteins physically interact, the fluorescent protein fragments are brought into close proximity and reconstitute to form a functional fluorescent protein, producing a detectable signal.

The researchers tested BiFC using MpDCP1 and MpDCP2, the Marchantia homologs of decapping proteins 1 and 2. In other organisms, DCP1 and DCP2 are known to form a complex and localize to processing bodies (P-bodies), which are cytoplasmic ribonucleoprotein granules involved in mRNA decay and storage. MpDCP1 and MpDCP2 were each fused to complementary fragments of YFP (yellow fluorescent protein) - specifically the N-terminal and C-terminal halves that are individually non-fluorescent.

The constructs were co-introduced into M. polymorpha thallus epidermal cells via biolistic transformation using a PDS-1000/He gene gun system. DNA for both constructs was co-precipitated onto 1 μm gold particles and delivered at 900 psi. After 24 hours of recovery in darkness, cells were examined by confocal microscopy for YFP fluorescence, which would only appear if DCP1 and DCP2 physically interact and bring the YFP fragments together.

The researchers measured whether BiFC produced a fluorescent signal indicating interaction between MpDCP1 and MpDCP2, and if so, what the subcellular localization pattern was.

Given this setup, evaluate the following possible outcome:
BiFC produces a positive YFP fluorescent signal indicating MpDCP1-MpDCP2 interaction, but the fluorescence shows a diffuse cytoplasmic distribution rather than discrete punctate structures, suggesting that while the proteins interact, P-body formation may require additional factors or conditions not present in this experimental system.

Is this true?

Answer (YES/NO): NO